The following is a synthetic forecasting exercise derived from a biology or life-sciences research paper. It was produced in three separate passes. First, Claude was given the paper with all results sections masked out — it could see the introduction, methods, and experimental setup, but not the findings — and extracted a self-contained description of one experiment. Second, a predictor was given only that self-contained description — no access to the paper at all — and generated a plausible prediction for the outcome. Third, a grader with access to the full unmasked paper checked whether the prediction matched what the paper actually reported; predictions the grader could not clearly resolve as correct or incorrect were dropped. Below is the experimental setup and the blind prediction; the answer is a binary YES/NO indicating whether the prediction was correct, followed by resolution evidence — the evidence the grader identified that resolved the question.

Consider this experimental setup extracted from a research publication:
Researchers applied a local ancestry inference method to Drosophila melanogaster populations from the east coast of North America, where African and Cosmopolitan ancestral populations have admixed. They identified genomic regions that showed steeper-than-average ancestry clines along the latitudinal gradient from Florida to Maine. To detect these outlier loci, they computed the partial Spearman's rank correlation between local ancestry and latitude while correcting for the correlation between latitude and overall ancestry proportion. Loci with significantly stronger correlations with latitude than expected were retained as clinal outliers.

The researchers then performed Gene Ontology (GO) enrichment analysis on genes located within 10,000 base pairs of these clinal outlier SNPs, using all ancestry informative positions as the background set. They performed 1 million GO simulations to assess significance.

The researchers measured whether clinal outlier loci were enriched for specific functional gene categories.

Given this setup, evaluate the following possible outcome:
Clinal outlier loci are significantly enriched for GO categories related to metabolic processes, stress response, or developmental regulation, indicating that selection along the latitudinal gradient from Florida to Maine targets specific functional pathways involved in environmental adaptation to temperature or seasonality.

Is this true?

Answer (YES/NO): NO